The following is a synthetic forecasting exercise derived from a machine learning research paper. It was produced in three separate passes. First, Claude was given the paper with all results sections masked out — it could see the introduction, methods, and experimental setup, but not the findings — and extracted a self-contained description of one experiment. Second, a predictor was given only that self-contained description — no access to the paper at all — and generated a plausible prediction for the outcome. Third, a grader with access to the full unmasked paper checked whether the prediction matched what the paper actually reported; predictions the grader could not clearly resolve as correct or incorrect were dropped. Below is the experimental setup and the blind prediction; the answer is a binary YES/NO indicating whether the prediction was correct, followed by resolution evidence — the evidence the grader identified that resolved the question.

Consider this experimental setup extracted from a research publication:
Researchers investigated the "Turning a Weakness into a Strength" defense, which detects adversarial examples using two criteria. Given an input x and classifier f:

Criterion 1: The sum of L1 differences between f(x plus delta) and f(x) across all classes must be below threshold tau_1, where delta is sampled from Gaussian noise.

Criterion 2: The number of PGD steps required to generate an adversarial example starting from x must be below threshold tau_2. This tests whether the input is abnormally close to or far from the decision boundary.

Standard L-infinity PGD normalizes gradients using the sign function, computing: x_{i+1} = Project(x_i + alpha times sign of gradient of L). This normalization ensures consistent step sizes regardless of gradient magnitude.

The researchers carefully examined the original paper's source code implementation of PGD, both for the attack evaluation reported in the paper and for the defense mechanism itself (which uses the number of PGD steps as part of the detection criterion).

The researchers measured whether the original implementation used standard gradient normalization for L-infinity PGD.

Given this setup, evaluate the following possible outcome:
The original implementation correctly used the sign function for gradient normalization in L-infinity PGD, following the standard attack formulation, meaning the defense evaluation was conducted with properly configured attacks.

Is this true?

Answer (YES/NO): NO